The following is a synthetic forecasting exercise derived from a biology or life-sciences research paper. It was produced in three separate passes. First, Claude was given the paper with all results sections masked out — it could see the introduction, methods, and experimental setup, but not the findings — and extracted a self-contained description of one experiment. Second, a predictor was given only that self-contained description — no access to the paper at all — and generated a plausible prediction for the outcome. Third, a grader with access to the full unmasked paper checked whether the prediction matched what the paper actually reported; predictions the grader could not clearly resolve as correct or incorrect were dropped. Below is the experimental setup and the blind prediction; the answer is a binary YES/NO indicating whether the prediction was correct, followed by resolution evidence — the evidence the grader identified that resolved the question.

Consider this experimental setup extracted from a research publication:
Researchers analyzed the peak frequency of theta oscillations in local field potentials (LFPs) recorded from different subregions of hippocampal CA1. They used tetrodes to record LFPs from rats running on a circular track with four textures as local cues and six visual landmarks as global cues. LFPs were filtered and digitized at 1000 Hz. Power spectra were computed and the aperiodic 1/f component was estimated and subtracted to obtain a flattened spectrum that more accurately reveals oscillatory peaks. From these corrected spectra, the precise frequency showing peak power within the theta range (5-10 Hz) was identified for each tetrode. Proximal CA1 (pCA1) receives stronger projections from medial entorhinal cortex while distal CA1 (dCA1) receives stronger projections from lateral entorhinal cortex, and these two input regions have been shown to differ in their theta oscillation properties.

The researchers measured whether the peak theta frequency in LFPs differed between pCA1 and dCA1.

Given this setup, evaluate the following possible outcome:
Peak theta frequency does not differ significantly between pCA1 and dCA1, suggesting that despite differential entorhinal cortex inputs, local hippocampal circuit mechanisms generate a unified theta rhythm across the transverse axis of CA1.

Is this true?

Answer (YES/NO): YES